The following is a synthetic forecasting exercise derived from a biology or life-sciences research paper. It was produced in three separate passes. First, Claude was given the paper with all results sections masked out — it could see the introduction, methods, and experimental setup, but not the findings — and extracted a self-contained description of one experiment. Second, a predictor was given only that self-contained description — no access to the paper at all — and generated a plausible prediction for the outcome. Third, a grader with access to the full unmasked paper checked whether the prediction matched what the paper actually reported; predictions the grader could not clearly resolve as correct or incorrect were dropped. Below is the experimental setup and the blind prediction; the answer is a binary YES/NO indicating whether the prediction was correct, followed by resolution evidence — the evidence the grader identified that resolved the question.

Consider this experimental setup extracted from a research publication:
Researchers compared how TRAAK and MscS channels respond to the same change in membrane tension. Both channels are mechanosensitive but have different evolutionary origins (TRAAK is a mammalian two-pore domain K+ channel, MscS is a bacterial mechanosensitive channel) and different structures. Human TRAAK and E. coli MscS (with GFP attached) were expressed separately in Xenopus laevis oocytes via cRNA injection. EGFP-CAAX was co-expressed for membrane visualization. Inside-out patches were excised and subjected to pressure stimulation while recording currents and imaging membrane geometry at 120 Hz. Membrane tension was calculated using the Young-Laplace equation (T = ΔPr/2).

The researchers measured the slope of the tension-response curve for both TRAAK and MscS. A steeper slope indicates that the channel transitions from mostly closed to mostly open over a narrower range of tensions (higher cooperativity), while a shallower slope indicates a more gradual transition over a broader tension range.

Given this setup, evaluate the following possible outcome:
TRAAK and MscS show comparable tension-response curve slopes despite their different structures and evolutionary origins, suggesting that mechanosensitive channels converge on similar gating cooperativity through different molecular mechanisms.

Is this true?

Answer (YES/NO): NO